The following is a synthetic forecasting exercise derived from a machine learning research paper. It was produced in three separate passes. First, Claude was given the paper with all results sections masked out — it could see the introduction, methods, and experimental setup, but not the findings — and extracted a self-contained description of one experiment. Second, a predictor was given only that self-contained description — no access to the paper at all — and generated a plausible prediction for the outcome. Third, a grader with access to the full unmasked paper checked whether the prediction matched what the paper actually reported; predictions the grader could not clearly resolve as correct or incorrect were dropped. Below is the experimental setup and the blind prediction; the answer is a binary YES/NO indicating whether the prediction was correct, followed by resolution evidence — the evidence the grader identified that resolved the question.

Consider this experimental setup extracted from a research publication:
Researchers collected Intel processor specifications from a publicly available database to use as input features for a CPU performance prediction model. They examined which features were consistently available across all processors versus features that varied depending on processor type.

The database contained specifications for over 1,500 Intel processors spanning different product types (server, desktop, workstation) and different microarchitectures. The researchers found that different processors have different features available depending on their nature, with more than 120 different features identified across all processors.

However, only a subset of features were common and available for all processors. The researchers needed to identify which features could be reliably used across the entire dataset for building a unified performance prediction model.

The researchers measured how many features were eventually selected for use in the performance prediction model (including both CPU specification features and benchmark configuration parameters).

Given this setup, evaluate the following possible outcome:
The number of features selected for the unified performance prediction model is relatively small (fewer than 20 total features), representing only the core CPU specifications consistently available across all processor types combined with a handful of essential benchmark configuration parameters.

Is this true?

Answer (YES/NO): YES